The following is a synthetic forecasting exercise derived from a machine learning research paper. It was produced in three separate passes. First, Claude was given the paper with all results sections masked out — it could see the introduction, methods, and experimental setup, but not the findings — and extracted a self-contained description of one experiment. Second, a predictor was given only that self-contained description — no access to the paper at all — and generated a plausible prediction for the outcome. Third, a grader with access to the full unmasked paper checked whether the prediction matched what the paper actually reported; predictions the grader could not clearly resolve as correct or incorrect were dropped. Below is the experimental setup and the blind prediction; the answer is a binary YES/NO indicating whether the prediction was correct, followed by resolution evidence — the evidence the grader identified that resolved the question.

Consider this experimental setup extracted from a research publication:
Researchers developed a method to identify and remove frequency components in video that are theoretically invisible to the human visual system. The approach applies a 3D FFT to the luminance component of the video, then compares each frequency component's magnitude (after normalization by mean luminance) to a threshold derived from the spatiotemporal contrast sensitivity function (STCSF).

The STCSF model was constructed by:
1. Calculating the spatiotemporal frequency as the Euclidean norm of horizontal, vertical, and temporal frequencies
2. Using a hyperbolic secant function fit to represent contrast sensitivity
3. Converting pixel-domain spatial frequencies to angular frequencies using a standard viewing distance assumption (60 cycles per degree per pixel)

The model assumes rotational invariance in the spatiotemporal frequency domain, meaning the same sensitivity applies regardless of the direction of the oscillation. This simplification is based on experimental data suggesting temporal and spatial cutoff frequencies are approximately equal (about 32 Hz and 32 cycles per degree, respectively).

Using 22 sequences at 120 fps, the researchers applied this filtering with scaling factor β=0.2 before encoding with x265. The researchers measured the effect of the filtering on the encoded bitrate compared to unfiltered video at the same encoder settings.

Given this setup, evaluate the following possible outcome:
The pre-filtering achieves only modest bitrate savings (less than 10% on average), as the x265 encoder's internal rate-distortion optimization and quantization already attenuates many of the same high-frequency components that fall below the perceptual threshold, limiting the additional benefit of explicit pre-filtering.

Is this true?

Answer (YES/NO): NO